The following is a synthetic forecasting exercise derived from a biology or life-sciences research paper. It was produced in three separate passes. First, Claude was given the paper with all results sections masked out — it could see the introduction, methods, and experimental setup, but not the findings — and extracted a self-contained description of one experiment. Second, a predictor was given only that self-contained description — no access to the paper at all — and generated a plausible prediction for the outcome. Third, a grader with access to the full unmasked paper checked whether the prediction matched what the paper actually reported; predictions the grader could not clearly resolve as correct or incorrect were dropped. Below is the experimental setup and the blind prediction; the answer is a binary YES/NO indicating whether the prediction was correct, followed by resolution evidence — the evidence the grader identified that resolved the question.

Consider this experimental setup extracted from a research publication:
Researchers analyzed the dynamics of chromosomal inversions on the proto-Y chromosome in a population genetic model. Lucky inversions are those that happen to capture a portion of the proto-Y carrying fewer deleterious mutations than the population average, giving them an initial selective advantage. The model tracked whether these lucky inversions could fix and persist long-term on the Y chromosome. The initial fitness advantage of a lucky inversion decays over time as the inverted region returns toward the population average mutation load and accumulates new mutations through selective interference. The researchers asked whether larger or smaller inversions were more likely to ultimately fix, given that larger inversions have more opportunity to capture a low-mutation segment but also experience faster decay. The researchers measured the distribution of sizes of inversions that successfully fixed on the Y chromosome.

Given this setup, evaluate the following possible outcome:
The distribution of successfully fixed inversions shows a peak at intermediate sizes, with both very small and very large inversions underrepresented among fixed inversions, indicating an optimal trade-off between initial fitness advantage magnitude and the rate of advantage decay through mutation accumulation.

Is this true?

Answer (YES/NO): NO